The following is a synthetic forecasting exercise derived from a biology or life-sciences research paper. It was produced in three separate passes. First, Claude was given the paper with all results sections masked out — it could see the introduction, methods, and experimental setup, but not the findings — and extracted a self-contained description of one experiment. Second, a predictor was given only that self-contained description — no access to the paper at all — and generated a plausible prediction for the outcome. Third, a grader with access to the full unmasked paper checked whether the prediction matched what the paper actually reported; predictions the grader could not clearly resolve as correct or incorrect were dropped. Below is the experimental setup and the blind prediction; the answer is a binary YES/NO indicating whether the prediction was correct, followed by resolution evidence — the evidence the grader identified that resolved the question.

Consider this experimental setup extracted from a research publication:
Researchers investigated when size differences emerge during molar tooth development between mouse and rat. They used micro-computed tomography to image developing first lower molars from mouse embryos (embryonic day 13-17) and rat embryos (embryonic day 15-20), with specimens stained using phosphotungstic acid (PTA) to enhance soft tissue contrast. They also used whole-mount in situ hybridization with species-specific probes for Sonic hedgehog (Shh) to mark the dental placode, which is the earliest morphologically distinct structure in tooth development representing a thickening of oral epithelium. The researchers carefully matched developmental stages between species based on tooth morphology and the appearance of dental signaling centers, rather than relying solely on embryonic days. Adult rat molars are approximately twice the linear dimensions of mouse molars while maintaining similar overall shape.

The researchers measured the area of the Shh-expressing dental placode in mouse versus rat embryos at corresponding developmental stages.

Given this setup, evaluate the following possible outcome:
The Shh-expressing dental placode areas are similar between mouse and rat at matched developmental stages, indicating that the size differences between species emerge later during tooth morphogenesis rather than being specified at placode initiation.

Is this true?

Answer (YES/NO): NO